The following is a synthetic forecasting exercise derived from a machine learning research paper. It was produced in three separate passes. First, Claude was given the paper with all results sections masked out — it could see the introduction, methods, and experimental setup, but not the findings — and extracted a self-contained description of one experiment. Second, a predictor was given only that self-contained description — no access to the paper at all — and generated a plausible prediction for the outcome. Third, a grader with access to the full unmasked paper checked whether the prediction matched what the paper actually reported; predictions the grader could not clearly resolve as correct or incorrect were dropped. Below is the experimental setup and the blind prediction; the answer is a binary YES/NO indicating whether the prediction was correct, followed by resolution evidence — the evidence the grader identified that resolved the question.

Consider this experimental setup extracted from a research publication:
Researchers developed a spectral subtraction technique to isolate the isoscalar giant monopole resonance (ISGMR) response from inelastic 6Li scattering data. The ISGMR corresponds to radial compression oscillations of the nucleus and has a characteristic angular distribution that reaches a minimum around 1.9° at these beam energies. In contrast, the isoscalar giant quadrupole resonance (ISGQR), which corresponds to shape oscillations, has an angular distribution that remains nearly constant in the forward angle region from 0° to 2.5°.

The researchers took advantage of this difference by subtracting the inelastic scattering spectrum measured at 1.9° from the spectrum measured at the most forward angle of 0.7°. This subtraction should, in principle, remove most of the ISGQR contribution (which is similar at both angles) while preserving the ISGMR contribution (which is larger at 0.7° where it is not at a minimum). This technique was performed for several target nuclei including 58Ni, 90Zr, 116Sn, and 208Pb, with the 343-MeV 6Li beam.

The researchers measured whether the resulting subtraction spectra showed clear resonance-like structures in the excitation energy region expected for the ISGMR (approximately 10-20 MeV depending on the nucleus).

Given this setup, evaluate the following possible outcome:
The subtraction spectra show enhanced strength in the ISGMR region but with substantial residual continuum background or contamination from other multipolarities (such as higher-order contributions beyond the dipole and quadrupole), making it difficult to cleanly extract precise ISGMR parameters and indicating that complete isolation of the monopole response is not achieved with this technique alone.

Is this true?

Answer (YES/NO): NO